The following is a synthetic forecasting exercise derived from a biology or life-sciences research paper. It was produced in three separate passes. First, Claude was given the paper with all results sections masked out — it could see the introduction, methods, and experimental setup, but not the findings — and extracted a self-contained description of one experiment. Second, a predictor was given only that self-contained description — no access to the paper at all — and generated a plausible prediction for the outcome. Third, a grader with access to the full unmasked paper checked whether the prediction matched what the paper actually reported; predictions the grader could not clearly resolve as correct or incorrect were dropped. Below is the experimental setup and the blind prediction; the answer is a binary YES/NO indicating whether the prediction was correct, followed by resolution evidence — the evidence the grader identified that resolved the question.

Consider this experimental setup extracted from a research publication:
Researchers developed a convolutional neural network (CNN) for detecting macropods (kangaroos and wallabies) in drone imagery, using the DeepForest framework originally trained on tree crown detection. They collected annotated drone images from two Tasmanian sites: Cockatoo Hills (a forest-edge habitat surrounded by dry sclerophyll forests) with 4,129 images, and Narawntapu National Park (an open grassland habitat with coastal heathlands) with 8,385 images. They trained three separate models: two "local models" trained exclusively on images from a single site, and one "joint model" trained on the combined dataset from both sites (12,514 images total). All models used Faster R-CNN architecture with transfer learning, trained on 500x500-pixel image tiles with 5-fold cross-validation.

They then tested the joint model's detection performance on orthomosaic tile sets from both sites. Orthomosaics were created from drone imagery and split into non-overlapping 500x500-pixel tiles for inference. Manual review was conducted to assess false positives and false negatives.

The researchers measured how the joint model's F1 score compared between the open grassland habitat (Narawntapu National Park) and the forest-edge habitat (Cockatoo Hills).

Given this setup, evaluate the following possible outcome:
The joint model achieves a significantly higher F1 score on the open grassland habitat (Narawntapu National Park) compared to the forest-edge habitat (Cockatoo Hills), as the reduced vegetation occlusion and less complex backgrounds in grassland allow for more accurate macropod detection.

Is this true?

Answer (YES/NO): YES